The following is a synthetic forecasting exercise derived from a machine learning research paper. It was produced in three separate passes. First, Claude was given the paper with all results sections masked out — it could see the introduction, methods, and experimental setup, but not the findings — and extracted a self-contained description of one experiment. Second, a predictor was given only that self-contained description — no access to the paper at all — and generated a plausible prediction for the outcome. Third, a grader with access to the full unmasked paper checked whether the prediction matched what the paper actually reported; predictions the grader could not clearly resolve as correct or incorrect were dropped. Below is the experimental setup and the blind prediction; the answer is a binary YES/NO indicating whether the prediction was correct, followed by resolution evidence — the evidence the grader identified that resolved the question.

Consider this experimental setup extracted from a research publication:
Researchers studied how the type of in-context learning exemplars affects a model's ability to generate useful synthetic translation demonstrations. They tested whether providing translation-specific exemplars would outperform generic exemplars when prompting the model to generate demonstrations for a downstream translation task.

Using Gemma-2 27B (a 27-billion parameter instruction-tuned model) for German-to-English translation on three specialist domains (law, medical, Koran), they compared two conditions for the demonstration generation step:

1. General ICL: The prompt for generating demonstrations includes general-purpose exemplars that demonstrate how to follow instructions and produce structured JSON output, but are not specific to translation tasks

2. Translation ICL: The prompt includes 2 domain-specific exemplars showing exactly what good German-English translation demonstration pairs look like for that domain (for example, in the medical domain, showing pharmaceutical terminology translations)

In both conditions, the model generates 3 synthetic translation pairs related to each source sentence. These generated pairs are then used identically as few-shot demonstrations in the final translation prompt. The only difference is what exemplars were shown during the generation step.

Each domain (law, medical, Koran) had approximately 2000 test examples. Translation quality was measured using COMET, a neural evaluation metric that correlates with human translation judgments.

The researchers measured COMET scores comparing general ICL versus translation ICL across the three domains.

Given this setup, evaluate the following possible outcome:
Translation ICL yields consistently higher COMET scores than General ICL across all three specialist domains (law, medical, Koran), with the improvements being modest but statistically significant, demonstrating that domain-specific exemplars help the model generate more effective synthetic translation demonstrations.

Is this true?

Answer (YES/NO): NO